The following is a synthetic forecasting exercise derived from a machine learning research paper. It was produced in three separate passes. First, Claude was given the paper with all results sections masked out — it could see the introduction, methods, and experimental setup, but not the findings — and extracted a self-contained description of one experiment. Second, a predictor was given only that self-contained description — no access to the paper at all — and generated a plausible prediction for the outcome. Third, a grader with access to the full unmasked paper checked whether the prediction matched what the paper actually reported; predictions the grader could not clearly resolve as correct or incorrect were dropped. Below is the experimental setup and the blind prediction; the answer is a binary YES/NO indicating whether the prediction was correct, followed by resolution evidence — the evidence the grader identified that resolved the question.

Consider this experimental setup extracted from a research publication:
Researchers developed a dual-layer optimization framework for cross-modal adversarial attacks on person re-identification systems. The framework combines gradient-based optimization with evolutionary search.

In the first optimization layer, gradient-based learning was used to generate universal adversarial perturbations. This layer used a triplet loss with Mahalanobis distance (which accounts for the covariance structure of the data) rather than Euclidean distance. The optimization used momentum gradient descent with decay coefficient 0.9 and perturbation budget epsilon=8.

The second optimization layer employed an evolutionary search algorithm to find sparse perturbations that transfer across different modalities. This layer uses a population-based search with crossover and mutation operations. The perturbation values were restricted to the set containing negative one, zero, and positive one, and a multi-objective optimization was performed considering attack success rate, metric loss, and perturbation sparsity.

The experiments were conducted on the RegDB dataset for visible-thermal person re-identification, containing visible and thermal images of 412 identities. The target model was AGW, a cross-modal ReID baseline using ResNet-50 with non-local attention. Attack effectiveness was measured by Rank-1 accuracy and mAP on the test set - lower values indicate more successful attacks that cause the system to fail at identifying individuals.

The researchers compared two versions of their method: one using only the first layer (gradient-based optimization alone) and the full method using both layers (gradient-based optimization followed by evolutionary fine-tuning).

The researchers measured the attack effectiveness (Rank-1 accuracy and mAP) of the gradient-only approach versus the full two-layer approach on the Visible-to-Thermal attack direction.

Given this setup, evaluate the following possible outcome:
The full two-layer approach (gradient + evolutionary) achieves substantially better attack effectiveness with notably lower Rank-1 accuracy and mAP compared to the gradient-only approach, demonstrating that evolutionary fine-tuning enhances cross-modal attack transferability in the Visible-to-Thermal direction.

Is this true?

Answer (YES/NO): YES